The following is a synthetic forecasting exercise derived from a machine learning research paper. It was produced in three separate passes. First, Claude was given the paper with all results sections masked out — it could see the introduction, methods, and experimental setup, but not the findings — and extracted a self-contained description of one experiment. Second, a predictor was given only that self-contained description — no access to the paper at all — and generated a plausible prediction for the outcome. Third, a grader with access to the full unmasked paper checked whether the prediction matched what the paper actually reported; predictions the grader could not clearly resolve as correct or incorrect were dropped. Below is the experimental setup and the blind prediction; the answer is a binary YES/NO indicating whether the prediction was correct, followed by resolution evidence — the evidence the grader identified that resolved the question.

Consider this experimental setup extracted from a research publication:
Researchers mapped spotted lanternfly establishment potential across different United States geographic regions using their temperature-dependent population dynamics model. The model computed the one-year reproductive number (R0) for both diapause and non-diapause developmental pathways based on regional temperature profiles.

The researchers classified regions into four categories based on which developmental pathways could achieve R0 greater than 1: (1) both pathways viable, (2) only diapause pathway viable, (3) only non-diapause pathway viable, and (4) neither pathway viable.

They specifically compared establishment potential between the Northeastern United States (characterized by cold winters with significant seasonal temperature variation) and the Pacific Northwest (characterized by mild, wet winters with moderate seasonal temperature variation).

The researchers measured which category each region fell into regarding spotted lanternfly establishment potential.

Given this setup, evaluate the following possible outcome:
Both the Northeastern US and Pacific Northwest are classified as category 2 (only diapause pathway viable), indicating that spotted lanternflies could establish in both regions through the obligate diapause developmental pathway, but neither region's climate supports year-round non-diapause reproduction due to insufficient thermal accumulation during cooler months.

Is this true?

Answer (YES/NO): NO